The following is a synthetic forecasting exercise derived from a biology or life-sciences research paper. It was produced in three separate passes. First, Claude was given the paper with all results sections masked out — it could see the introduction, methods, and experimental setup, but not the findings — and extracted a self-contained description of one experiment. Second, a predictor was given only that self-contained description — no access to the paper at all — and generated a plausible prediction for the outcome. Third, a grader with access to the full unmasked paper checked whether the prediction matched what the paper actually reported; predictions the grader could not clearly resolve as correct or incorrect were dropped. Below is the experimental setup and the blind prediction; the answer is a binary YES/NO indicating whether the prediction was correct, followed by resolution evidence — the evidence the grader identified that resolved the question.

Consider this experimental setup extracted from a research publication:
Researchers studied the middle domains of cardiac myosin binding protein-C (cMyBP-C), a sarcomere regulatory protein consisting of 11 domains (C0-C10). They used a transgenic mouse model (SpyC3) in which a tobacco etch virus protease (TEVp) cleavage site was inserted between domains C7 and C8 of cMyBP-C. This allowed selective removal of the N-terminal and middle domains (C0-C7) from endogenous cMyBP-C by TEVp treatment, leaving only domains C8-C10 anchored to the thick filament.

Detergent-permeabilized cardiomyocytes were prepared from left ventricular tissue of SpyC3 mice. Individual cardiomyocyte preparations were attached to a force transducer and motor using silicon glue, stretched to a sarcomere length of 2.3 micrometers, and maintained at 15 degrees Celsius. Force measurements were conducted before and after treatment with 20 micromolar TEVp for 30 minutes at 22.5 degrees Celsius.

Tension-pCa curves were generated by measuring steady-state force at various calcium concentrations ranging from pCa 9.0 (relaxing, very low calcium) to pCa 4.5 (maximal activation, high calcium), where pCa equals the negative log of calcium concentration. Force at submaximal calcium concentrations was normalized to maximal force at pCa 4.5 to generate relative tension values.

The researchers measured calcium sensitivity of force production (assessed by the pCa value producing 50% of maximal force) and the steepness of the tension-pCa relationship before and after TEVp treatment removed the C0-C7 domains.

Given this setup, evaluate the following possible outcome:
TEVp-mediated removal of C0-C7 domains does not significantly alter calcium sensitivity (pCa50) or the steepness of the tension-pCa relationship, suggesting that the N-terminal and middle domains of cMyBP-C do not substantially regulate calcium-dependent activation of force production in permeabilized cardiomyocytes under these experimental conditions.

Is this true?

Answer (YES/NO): NO